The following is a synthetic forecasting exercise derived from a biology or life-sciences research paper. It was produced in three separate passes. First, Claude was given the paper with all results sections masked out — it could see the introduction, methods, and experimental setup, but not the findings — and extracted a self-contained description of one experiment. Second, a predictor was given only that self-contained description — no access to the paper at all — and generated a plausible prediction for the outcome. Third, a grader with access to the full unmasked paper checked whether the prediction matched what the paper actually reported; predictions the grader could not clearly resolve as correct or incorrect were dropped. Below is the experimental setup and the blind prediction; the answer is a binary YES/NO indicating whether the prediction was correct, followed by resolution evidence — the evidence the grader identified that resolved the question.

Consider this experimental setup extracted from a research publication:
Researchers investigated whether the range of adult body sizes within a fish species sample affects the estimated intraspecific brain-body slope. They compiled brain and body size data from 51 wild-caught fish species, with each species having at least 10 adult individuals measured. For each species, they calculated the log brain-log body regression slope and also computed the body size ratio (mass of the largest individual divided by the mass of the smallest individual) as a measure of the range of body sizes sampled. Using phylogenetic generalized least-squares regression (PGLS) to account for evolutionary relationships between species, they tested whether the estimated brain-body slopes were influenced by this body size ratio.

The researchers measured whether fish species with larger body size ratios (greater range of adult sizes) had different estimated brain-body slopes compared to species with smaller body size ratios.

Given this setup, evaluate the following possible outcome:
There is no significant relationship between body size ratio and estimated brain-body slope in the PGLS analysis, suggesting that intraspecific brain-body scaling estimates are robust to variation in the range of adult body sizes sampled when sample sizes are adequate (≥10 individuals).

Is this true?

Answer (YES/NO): YES